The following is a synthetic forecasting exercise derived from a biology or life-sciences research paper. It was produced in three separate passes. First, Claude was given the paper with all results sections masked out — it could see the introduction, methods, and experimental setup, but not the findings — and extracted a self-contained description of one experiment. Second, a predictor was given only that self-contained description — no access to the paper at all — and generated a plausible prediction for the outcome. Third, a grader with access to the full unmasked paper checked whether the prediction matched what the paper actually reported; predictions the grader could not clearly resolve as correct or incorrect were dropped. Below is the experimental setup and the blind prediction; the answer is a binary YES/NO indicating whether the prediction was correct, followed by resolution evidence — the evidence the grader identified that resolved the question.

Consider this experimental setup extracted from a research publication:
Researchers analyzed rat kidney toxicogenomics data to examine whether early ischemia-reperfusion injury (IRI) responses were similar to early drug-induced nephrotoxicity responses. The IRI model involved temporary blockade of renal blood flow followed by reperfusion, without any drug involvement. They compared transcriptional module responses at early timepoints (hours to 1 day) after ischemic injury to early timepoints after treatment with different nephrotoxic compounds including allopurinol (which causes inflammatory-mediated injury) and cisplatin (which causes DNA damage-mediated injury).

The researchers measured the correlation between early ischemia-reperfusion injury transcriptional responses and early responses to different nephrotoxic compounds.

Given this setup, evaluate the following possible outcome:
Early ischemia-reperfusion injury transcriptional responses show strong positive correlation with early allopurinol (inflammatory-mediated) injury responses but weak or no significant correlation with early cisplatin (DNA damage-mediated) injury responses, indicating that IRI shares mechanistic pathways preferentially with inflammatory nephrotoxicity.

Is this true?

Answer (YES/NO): YES